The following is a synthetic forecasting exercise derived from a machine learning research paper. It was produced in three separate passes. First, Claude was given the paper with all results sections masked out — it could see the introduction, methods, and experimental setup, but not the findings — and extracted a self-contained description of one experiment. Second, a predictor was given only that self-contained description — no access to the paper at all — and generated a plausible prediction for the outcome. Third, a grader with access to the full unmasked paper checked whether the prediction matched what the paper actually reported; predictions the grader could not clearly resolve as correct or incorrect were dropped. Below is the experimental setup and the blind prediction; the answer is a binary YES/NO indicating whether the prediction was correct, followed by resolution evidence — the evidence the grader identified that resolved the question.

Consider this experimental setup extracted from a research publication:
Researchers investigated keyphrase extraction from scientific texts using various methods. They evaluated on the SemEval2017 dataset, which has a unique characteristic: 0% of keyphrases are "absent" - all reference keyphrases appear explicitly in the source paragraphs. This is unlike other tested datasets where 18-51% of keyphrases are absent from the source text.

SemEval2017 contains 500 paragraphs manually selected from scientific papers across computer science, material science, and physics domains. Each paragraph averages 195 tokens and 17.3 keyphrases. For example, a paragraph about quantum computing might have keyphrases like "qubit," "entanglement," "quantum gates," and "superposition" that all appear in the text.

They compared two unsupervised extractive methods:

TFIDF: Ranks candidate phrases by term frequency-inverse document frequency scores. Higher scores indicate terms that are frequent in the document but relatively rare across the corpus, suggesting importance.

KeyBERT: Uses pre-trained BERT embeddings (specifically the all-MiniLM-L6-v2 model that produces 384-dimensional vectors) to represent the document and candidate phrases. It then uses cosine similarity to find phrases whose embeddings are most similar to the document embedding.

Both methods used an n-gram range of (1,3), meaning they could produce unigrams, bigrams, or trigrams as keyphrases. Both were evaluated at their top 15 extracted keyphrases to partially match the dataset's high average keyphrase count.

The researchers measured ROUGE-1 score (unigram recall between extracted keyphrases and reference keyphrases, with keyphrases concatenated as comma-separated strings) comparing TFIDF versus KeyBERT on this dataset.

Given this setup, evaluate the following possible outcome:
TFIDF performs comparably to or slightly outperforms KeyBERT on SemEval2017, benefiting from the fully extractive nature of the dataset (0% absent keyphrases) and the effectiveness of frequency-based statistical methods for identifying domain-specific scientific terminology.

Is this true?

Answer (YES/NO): NO